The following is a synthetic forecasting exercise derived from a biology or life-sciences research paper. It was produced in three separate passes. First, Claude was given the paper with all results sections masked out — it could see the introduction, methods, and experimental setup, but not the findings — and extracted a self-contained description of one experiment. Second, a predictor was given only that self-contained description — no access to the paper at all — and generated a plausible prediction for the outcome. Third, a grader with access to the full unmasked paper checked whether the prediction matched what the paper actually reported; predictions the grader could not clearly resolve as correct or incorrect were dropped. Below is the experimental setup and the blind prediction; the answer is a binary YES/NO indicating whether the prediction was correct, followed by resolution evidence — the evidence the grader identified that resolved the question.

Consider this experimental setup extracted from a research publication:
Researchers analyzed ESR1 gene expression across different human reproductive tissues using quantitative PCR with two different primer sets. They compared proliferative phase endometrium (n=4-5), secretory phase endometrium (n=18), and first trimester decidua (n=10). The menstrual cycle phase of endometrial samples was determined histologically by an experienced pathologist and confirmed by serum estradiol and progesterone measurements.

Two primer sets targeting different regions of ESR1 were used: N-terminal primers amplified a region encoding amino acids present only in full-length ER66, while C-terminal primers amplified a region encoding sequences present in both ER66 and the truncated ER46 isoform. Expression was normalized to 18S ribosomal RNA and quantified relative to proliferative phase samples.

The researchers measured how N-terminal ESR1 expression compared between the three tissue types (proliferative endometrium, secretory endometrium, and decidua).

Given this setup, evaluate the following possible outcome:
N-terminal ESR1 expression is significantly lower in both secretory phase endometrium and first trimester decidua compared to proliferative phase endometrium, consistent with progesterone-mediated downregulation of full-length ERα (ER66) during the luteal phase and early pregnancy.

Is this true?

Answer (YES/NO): NO